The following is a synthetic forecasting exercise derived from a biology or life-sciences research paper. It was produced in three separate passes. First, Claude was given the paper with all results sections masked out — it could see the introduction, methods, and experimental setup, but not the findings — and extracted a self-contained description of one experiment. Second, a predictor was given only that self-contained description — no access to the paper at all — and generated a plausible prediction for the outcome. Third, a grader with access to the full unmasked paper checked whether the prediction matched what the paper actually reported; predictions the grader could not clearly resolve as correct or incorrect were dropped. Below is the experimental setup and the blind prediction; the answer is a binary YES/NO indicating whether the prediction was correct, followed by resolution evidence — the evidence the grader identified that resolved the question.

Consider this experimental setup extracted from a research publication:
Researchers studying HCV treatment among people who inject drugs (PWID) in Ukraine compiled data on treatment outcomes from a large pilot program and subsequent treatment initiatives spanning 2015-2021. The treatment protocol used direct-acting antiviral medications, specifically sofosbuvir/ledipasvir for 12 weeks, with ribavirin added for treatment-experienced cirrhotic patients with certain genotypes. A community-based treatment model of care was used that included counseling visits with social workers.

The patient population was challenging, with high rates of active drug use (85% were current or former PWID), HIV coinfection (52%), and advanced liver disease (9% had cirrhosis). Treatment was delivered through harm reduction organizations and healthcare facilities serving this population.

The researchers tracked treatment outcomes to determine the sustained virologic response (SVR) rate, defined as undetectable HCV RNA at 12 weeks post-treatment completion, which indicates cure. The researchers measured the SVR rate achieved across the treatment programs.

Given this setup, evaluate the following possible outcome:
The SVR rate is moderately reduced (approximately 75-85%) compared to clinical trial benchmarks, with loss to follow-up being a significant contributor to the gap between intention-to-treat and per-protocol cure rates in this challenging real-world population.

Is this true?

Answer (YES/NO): NO